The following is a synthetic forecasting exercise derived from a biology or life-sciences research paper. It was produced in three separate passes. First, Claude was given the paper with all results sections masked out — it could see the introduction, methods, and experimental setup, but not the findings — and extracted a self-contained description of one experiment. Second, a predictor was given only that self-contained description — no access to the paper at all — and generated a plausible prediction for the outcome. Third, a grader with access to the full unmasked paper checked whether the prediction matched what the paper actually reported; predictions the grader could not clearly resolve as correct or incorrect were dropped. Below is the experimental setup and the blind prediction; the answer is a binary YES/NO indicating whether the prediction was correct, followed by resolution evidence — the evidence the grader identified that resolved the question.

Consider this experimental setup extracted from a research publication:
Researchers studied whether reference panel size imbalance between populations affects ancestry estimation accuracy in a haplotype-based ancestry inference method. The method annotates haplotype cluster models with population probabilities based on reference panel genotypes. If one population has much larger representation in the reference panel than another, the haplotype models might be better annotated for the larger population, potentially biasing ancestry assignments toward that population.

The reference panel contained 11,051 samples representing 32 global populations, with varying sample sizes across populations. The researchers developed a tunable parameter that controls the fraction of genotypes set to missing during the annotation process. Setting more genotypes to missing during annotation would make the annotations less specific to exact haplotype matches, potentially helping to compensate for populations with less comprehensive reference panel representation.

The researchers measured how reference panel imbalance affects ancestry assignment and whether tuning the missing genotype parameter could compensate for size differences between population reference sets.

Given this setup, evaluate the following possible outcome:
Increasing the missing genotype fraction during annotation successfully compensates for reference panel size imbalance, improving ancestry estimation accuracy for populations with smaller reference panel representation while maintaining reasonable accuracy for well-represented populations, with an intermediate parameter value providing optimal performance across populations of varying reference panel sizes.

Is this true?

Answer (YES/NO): NO